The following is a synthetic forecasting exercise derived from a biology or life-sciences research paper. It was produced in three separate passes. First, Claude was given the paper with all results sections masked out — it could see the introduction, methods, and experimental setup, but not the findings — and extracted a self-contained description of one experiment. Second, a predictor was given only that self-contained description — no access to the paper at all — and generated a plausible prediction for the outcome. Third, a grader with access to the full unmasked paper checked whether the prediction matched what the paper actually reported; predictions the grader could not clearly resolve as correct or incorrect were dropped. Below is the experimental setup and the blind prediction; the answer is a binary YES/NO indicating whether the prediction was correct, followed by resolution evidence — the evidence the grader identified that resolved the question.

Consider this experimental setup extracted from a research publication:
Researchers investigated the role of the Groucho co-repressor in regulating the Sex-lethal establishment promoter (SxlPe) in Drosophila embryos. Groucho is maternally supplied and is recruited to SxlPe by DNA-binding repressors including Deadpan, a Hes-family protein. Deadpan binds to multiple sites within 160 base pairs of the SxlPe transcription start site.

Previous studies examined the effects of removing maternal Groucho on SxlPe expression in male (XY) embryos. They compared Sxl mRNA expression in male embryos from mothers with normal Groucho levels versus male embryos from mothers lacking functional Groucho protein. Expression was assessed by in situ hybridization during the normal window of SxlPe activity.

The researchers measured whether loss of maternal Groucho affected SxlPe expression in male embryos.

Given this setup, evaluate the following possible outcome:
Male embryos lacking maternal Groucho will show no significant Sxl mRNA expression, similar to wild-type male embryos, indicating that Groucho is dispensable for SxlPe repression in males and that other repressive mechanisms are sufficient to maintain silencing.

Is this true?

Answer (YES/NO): NO